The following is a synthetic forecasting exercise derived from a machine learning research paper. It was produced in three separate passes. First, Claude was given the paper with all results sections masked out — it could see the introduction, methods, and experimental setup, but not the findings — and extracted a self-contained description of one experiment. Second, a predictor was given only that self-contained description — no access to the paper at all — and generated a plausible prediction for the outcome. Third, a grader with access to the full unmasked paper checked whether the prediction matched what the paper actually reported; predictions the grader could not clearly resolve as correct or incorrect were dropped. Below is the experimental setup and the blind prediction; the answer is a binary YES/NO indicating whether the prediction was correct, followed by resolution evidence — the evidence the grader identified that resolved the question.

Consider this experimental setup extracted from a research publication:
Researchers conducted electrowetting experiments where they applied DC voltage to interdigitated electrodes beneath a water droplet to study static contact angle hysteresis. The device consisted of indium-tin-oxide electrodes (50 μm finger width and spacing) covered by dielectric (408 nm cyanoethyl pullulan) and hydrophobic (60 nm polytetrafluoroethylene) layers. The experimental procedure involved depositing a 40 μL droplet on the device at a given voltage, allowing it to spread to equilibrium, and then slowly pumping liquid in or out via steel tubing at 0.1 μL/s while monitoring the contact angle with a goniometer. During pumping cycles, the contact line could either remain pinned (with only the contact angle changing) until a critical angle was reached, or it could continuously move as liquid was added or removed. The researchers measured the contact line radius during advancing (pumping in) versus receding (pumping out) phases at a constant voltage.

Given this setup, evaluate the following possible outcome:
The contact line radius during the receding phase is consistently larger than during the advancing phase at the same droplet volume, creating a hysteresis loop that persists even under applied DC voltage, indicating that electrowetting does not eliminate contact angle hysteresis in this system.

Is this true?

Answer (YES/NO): NO